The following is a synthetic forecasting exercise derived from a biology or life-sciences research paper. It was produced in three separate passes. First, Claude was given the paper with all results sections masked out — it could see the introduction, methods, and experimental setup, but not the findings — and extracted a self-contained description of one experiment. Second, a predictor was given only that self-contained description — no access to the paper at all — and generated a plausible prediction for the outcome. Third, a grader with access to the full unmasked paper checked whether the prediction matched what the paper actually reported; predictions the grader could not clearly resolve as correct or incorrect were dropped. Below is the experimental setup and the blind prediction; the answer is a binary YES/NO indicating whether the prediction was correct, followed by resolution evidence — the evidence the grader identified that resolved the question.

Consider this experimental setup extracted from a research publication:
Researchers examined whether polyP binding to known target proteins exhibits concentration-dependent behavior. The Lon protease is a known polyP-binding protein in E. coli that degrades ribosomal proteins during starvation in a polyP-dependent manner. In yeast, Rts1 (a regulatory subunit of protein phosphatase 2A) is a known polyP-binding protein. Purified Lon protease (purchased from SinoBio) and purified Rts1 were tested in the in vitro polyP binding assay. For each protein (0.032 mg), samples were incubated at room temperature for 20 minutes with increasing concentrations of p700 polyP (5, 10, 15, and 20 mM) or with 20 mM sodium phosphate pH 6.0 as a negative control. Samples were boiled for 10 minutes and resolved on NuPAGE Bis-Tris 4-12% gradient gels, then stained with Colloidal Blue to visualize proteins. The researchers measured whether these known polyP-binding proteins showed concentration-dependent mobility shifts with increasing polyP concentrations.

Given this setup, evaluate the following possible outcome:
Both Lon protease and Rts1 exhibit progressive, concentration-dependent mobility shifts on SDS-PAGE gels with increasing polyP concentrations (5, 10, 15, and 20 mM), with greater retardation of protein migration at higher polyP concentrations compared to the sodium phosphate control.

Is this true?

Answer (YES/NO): NO